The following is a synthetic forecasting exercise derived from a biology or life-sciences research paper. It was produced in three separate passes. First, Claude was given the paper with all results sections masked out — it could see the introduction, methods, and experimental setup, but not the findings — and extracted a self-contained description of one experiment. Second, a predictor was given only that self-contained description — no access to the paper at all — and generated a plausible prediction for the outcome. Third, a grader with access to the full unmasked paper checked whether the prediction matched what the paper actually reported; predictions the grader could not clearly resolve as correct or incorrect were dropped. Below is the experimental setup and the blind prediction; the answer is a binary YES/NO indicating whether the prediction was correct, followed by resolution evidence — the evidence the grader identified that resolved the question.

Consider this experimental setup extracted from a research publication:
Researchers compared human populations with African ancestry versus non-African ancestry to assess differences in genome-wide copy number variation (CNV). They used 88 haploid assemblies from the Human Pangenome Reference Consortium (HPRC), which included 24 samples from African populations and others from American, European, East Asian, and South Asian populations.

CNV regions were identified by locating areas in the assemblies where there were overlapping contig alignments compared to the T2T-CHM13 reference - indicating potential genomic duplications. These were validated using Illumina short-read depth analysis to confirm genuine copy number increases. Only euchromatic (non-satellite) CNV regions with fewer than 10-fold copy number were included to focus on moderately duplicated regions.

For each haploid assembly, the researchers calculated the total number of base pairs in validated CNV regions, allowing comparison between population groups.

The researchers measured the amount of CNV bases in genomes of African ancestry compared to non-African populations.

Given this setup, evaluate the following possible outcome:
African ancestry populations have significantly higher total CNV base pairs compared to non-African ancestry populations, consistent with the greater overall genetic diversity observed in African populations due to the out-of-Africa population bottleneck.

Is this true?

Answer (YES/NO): YES